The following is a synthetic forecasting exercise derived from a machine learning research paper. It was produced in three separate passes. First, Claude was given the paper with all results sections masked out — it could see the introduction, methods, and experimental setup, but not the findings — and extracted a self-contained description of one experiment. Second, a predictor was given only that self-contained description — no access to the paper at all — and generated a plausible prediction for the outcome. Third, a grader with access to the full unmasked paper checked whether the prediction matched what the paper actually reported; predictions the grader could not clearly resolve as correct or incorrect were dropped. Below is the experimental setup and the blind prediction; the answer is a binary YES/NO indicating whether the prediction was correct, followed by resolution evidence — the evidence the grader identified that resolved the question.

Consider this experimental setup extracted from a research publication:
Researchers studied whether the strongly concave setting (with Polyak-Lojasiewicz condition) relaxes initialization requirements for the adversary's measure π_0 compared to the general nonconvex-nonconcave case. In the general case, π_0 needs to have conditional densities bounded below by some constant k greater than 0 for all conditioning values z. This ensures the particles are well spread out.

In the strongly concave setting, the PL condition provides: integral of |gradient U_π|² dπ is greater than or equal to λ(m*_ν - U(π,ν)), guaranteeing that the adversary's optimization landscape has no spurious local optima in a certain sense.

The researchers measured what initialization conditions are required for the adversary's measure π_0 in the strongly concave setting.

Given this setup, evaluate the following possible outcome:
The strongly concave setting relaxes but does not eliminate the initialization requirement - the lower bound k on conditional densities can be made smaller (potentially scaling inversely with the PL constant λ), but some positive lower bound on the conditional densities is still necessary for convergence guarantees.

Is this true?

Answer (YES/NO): NO